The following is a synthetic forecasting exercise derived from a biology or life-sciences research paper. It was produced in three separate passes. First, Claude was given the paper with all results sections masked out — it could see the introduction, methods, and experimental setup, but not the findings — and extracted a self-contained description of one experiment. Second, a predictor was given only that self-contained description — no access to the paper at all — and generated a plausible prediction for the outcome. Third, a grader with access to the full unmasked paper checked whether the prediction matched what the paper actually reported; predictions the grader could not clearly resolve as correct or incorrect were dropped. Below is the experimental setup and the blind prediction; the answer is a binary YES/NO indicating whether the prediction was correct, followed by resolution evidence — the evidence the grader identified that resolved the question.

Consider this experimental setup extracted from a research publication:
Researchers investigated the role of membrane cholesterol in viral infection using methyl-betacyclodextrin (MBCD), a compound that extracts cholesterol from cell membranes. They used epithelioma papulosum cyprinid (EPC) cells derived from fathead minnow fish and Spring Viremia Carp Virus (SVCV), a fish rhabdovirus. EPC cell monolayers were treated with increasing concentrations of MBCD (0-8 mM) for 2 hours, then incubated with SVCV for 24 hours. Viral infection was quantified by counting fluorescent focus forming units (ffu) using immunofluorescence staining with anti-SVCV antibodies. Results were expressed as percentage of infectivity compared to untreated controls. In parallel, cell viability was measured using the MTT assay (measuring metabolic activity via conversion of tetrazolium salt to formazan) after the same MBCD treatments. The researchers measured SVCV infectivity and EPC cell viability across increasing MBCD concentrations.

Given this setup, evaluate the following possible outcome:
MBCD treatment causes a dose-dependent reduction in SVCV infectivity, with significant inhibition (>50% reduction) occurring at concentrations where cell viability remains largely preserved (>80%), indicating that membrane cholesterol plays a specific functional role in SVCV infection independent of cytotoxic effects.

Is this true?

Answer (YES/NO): YES